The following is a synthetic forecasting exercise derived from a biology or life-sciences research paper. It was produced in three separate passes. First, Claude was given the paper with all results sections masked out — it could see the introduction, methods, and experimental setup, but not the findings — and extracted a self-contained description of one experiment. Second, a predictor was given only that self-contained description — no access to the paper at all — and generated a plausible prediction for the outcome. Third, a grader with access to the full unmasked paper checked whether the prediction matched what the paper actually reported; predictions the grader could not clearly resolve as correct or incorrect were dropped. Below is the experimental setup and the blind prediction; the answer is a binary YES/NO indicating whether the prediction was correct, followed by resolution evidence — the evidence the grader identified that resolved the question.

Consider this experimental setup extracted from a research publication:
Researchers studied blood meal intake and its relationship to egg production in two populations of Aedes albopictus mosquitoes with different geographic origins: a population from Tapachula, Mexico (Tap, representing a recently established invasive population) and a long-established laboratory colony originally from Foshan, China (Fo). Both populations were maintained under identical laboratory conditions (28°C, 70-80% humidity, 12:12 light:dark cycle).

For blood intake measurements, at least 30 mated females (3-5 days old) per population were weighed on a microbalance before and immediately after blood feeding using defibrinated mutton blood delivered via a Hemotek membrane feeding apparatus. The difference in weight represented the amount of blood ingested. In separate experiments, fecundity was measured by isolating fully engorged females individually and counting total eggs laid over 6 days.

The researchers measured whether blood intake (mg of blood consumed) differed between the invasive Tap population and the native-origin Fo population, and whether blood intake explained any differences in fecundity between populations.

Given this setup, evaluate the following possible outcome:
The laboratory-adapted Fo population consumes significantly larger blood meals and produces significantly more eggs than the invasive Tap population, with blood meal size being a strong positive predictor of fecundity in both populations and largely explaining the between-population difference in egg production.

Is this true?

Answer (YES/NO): NO